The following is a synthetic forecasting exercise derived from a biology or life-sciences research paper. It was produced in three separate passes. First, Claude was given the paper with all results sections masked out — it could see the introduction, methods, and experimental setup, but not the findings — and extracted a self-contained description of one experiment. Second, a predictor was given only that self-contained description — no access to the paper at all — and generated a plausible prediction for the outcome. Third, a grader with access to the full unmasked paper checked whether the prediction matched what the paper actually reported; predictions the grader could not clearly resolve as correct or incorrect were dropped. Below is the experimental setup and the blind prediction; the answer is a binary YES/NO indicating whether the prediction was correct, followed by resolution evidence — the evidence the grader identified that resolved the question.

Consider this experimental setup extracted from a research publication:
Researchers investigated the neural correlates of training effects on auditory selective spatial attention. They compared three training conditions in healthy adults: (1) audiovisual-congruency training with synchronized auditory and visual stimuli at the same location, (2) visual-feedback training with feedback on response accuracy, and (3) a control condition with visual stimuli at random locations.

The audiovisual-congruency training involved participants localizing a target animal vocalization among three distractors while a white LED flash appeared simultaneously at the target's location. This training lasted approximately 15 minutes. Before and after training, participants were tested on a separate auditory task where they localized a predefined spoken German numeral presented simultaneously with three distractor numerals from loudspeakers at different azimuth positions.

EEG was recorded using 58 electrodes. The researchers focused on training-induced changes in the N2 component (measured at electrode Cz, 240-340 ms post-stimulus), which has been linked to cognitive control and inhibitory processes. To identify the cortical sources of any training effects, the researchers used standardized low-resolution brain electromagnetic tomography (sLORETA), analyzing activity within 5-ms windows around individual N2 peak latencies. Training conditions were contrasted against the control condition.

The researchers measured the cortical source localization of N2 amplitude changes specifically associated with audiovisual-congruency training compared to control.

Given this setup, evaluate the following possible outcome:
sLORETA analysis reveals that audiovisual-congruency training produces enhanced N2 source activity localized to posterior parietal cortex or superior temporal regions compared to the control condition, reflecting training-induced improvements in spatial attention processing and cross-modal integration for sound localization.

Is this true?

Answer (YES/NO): NO